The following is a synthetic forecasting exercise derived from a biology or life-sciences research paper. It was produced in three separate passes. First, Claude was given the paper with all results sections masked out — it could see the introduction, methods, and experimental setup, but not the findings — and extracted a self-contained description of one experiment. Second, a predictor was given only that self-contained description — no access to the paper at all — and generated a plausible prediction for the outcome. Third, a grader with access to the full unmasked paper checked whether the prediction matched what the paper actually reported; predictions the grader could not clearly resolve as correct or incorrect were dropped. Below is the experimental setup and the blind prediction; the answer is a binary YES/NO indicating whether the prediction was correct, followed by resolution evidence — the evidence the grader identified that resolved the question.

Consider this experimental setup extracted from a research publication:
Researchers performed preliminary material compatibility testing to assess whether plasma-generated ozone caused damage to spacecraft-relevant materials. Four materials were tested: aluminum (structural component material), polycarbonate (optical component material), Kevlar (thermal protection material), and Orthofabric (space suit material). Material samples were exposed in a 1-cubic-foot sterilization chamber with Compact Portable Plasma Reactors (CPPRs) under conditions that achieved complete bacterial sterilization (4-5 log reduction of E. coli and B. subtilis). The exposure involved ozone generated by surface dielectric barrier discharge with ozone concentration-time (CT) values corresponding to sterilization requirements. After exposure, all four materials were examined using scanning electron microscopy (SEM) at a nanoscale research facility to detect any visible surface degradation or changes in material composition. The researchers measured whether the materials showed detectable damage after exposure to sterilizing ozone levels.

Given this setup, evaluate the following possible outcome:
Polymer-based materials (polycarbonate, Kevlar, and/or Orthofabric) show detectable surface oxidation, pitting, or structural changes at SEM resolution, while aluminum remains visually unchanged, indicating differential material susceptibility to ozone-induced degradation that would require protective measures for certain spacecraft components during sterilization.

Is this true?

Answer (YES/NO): NO